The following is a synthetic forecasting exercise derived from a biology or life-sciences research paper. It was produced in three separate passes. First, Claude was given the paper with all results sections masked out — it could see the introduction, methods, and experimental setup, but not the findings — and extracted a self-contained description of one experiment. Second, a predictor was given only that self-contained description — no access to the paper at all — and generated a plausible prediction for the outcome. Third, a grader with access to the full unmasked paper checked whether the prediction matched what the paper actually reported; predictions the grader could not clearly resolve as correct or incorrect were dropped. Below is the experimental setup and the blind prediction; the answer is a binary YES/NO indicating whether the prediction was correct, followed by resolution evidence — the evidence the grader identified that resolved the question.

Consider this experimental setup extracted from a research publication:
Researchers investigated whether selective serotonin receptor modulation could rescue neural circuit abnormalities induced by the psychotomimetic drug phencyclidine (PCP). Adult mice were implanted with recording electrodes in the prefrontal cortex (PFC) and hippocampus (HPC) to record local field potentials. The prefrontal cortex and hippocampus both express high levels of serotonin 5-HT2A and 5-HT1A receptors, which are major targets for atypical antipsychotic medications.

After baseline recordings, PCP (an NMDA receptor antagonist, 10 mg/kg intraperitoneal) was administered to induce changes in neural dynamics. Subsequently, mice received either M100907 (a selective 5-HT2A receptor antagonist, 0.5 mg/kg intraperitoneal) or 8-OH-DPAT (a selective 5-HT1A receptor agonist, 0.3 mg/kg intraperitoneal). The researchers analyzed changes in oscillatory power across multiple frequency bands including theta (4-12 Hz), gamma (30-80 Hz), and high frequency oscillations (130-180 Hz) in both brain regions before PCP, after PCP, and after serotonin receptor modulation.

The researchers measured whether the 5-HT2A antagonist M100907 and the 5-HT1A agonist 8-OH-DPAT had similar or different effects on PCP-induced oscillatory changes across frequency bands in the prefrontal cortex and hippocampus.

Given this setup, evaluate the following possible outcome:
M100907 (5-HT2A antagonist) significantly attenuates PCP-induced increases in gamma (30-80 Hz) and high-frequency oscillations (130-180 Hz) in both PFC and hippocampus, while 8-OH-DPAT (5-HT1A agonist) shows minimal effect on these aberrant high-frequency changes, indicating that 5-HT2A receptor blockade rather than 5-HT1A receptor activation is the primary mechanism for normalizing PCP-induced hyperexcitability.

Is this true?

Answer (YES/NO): NO